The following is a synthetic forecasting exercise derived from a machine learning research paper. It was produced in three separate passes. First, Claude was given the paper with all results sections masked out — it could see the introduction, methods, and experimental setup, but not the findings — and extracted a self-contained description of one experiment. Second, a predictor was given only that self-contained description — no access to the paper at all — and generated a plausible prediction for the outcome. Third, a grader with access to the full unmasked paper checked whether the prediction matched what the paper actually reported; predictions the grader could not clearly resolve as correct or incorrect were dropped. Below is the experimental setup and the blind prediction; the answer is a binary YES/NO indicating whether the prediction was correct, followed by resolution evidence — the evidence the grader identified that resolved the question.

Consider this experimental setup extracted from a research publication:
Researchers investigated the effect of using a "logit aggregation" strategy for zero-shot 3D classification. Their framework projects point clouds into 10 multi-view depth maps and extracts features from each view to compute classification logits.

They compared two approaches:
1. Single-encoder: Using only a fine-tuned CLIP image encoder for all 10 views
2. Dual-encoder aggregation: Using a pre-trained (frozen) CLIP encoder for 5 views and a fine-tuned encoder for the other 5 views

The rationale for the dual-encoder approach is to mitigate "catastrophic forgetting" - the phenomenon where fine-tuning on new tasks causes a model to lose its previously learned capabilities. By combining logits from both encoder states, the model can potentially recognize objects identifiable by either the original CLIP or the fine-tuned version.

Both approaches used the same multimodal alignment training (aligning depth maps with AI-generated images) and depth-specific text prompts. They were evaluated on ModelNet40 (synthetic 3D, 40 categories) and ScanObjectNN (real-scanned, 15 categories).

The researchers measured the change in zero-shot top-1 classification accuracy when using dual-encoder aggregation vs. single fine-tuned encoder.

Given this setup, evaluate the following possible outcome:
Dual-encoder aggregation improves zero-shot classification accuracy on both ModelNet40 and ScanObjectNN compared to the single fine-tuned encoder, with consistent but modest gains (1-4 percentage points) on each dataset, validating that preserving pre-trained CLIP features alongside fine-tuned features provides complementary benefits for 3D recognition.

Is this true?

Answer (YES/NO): YES